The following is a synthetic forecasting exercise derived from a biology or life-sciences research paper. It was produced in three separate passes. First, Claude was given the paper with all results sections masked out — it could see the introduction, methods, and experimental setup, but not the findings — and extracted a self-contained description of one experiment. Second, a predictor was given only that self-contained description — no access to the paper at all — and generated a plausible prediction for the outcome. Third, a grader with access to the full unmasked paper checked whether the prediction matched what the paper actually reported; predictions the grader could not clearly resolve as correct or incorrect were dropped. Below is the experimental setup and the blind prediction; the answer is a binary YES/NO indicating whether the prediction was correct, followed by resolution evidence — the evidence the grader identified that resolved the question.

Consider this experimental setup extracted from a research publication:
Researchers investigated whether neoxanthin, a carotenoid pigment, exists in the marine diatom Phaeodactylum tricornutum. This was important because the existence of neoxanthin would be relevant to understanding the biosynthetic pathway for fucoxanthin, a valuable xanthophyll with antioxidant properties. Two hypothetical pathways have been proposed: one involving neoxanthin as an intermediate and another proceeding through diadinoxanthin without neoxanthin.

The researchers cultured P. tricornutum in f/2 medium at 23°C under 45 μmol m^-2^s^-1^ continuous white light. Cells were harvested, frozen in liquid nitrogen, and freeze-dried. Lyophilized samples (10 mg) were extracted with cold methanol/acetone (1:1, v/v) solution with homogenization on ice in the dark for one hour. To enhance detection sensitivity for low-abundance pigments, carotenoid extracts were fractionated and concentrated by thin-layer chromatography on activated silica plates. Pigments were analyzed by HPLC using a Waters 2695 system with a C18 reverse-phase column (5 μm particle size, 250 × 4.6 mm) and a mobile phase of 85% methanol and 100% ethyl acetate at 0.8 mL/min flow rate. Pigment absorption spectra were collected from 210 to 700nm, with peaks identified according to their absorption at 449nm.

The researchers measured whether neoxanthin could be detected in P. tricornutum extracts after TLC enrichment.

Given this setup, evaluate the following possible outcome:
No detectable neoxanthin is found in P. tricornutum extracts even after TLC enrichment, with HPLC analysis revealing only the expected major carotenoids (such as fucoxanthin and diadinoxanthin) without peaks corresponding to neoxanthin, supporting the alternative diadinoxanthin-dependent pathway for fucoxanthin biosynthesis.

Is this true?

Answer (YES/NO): NO